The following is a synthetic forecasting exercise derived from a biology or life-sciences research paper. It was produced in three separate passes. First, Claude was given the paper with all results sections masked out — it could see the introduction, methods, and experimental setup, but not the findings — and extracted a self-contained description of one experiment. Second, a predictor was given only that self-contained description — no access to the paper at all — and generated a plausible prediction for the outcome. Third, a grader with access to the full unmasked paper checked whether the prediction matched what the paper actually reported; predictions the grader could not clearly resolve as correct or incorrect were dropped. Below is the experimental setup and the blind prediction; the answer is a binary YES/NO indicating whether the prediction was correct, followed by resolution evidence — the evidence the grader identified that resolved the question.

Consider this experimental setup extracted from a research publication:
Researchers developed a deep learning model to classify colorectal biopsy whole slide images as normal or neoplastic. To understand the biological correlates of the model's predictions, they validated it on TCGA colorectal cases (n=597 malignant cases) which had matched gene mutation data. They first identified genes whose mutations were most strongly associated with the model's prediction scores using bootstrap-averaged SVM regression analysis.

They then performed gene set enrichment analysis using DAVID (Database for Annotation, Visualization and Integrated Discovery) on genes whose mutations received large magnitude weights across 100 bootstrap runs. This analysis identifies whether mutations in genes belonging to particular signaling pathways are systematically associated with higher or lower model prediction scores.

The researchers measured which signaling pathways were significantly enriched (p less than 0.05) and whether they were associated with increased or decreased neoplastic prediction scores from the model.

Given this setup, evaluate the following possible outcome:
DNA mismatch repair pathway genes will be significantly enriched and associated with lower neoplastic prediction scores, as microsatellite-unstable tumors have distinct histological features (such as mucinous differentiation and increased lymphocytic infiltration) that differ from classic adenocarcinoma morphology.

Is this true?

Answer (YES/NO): NO